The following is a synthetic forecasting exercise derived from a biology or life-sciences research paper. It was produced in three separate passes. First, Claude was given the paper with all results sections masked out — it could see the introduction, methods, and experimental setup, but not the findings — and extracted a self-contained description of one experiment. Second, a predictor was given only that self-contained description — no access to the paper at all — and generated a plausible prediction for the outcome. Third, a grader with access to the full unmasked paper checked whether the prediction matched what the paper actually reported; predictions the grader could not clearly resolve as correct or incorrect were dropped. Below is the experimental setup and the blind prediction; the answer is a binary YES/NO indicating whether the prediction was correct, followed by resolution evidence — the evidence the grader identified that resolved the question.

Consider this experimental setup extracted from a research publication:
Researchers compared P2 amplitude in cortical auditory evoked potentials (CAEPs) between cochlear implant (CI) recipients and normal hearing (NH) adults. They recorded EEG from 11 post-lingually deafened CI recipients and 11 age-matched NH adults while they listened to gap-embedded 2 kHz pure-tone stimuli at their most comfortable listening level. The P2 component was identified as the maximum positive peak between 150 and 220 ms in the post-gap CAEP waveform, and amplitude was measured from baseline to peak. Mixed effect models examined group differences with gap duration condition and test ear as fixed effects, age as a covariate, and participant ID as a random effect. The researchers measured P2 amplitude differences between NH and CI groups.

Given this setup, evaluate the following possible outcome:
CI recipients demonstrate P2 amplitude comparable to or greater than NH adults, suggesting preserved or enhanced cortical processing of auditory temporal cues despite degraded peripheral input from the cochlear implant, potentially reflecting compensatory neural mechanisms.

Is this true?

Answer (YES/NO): YES